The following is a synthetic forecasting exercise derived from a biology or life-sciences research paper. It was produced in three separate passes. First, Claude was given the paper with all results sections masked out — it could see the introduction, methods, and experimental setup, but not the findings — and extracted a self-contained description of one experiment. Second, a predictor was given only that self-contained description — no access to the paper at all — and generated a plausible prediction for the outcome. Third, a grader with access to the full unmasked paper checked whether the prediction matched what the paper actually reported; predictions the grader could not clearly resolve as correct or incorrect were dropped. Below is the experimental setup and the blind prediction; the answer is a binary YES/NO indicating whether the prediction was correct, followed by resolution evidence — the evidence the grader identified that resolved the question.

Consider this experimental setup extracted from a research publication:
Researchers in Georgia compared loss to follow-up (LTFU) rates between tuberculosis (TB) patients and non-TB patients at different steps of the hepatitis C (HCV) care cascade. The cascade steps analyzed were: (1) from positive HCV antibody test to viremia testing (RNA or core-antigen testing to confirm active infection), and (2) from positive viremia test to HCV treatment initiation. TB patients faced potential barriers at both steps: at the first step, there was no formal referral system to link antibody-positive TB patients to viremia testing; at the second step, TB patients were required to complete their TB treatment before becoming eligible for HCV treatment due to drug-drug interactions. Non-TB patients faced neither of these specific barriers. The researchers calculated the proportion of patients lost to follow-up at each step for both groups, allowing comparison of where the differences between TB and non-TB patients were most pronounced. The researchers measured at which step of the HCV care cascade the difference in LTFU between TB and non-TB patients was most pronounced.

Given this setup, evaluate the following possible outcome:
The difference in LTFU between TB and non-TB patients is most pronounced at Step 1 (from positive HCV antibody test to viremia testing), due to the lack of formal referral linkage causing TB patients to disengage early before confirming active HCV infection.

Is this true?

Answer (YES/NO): NO